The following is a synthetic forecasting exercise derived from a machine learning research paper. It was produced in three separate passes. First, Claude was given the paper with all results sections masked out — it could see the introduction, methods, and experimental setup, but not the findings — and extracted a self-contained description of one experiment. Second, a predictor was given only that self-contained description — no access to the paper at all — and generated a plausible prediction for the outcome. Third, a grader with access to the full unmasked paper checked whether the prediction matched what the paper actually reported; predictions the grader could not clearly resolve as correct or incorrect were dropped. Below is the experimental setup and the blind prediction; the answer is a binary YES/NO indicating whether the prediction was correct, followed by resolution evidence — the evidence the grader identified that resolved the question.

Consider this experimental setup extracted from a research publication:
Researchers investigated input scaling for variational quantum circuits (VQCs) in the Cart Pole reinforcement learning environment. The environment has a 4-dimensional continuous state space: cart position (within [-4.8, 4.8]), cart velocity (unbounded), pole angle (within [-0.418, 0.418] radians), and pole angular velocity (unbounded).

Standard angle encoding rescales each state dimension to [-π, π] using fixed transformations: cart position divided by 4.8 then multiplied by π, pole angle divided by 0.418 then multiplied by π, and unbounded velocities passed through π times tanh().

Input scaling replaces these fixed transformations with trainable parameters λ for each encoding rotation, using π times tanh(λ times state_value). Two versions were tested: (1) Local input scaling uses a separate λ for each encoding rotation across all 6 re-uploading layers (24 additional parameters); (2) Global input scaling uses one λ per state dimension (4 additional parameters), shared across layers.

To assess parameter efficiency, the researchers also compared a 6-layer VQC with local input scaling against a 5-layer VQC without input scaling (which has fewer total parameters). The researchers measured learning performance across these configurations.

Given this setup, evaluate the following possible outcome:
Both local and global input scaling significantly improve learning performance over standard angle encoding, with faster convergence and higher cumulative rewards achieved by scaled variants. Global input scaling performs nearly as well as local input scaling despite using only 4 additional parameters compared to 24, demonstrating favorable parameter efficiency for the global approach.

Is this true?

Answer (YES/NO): NO